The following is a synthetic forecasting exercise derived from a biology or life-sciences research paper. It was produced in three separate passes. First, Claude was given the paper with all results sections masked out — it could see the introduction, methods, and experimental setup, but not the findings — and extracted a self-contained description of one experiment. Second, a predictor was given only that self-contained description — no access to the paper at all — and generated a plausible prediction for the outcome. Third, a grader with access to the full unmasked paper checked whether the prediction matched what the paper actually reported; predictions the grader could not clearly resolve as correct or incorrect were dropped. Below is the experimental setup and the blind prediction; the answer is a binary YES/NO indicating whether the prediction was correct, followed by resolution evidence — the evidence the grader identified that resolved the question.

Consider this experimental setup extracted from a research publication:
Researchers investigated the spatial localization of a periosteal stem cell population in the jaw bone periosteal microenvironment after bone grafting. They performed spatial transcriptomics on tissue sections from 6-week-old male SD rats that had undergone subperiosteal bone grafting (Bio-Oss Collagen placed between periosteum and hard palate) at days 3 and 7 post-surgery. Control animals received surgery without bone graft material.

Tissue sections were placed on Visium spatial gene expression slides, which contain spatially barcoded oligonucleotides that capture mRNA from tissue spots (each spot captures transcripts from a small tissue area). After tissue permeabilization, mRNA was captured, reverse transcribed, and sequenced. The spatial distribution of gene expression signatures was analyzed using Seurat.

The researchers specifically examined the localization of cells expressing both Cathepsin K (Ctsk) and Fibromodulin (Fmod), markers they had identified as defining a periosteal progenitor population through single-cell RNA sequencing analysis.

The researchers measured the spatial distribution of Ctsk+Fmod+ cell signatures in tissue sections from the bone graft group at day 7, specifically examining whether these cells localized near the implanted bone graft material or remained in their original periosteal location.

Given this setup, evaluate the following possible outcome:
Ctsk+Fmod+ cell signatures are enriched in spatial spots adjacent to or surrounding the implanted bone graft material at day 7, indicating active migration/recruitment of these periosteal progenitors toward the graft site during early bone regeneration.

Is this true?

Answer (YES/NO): YES